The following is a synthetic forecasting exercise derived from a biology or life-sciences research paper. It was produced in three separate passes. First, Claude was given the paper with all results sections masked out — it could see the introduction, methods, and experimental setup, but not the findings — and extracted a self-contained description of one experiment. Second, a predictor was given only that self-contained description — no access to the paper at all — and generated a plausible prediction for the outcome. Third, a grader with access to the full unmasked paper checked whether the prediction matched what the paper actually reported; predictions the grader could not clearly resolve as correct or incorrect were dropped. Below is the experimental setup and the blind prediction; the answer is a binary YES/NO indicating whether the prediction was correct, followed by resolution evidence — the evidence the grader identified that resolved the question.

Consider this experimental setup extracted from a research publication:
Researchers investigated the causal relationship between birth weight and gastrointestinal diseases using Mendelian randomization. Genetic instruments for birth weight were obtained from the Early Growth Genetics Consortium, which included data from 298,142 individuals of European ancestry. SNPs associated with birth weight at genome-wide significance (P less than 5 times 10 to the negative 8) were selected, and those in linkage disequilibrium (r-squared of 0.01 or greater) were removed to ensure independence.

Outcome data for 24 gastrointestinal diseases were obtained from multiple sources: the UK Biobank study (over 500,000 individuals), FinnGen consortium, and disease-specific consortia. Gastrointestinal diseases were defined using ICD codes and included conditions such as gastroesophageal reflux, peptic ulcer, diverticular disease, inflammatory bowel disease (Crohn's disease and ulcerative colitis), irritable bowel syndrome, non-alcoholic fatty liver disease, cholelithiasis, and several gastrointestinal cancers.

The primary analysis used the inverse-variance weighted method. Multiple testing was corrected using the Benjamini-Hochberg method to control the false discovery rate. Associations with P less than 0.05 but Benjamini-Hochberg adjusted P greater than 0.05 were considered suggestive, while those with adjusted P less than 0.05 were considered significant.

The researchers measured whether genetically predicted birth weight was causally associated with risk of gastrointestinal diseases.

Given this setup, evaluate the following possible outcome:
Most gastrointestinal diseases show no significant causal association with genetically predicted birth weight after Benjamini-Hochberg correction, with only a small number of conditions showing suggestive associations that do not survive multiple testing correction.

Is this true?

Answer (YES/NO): NO